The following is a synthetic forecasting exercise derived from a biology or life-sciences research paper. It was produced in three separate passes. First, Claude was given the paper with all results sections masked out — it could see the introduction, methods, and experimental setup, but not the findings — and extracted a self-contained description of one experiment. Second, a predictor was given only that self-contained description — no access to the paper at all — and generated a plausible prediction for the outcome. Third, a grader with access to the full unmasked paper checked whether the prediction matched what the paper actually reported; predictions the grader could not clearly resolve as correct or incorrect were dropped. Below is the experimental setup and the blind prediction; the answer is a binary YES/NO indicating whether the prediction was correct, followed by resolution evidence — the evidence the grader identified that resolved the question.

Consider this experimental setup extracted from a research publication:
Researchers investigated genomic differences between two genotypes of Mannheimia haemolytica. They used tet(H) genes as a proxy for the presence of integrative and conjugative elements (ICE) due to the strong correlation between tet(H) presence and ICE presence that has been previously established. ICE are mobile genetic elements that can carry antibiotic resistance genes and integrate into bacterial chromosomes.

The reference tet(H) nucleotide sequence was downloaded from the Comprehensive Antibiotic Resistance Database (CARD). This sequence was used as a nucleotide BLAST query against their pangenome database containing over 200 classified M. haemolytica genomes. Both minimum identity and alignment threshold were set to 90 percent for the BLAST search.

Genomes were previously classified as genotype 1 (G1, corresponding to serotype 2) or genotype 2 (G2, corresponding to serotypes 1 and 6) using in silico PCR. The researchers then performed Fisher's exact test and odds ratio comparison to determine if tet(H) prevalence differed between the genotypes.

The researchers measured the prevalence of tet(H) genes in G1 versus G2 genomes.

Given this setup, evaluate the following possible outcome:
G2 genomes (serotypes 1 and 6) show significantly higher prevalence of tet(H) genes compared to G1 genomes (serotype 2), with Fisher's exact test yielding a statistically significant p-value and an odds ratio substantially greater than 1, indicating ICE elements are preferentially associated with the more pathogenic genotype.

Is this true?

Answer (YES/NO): NO